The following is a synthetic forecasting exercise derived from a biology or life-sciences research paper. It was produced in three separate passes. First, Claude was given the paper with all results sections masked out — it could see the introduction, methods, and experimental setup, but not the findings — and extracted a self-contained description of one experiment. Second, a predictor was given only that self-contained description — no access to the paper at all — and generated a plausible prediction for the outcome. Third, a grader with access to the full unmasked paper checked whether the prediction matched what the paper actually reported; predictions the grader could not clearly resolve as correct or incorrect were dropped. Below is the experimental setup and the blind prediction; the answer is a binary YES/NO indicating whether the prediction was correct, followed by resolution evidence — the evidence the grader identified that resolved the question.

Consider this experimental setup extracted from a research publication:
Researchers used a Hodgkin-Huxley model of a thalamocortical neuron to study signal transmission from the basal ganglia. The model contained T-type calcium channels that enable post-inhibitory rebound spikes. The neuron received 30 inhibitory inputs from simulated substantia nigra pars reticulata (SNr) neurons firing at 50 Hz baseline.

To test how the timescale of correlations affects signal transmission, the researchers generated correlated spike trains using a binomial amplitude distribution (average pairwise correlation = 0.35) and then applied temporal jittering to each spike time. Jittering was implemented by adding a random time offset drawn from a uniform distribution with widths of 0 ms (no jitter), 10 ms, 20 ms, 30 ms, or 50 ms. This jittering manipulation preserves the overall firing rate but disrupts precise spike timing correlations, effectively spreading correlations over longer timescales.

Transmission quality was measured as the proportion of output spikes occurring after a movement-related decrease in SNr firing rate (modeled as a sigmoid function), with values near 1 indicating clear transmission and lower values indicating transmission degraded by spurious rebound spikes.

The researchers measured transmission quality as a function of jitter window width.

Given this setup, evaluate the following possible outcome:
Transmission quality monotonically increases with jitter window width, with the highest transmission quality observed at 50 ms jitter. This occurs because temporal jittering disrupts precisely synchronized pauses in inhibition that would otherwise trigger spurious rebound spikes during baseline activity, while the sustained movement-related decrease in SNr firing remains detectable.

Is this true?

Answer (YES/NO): NO